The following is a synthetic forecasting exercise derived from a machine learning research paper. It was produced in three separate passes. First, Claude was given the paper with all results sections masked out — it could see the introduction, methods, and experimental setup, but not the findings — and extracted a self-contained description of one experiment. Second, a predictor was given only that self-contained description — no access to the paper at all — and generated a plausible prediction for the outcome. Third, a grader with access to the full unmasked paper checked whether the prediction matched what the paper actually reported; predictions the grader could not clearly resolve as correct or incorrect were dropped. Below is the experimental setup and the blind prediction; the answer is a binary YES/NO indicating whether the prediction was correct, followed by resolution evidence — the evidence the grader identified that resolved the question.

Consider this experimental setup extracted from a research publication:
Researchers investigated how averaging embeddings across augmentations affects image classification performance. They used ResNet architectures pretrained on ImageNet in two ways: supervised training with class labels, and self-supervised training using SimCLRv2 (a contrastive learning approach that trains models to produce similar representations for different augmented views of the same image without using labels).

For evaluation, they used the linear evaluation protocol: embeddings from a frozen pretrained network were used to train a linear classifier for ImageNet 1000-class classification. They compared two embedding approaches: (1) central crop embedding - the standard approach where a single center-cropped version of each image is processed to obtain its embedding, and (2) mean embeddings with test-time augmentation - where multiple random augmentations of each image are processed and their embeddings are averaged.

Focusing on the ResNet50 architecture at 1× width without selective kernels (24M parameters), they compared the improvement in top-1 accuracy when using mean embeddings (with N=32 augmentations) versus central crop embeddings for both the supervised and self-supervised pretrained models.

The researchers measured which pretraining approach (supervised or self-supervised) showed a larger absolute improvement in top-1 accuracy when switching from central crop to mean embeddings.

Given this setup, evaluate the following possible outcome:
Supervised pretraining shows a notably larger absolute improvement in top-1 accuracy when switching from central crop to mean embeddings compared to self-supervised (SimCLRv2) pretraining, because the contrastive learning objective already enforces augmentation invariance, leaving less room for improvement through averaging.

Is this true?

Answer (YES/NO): NO